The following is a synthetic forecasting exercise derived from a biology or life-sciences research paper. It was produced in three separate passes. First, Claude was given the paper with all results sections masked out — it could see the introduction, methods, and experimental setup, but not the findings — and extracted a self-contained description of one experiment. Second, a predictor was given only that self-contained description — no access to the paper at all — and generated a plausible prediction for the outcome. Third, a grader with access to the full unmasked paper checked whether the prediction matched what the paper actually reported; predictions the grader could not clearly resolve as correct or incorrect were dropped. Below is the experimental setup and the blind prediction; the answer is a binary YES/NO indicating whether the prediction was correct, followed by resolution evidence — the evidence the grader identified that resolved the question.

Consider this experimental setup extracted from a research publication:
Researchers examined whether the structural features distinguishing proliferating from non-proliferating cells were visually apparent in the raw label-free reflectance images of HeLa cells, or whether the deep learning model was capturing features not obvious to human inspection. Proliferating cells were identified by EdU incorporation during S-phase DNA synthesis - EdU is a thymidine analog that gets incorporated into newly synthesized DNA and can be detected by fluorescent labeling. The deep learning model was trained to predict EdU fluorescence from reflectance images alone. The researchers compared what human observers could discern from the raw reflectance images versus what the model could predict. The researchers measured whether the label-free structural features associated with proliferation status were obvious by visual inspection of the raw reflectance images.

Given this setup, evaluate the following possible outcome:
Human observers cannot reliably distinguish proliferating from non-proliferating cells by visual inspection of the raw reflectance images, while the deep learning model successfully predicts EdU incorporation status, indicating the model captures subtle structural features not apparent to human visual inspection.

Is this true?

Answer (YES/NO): YES